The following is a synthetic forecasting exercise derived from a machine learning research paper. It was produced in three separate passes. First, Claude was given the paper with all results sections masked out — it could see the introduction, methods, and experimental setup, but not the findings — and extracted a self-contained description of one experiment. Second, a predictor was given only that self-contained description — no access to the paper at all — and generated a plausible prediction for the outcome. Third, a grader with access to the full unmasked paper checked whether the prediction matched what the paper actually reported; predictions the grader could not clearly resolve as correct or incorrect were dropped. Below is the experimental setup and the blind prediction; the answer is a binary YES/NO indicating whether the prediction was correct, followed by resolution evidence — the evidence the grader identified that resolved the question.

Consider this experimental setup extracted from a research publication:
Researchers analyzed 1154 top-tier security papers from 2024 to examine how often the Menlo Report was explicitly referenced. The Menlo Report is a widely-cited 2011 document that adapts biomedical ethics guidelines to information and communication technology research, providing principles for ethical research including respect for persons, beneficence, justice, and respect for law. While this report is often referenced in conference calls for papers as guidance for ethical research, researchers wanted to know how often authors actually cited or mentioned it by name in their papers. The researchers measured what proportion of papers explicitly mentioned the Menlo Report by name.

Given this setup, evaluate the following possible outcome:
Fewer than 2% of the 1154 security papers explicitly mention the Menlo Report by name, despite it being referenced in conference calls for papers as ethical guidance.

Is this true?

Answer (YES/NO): NO